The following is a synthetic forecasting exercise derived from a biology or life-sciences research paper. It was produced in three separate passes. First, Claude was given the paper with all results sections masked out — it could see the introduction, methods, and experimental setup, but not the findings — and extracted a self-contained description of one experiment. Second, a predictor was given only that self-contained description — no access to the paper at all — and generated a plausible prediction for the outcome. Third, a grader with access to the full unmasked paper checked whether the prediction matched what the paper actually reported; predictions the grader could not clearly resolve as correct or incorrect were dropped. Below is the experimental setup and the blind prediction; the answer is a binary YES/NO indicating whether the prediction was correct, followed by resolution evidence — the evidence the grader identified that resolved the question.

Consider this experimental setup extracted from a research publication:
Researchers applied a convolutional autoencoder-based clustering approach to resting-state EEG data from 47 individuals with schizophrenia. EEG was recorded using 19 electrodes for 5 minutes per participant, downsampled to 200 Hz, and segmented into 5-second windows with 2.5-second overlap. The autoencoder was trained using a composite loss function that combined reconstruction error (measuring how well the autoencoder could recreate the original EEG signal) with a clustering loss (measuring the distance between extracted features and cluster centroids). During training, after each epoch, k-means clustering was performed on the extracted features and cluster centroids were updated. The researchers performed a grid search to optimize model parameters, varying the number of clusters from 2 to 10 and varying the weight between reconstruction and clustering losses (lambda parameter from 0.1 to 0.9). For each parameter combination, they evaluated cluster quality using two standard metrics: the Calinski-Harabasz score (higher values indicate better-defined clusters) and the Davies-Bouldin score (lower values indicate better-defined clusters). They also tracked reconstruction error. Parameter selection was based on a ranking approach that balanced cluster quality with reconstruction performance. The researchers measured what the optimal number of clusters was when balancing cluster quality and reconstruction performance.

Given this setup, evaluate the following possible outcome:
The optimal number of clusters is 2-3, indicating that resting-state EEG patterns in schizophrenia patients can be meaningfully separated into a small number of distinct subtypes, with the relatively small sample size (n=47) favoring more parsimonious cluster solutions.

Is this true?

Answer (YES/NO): NO